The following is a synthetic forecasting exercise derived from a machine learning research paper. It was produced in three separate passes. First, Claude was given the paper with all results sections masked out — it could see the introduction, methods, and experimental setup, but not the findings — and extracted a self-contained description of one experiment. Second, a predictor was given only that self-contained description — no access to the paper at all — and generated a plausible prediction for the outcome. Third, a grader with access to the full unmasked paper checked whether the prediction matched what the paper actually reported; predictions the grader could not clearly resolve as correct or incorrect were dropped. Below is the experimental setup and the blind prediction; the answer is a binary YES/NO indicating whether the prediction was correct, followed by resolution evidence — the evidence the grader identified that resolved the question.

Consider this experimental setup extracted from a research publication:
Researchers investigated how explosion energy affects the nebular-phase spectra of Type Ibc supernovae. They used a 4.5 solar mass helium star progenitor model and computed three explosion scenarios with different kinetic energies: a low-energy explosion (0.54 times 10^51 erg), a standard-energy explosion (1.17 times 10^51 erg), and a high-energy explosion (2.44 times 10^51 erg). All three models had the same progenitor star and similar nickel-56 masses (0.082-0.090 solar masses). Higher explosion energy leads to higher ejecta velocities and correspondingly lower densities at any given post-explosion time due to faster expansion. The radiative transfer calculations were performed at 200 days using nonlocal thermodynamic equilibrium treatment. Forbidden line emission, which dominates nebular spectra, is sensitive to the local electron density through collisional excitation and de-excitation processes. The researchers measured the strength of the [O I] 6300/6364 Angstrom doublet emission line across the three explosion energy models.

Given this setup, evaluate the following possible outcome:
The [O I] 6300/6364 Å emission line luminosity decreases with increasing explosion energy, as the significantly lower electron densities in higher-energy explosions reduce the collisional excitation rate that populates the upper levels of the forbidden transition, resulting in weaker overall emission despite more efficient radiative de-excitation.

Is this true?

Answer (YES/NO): NO